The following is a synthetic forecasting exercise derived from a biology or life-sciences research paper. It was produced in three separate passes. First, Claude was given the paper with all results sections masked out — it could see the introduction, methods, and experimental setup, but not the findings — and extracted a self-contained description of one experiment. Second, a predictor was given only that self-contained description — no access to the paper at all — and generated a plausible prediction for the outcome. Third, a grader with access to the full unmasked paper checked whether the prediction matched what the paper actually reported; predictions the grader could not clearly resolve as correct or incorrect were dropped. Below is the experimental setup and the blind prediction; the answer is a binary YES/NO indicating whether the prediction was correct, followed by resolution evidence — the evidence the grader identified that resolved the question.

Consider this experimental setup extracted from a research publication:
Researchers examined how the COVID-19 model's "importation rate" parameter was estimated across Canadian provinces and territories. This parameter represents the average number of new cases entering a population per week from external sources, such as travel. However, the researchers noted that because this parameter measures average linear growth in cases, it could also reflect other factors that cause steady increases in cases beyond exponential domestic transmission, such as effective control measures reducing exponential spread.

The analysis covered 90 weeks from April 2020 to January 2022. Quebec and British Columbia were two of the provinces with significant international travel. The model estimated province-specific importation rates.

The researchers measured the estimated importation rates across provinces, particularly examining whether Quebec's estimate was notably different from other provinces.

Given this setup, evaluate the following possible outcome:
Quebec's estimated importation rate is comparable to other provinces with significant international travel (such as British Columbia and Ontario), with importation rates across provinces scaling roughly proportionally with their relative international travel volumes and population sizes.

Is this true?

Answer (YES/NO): NO